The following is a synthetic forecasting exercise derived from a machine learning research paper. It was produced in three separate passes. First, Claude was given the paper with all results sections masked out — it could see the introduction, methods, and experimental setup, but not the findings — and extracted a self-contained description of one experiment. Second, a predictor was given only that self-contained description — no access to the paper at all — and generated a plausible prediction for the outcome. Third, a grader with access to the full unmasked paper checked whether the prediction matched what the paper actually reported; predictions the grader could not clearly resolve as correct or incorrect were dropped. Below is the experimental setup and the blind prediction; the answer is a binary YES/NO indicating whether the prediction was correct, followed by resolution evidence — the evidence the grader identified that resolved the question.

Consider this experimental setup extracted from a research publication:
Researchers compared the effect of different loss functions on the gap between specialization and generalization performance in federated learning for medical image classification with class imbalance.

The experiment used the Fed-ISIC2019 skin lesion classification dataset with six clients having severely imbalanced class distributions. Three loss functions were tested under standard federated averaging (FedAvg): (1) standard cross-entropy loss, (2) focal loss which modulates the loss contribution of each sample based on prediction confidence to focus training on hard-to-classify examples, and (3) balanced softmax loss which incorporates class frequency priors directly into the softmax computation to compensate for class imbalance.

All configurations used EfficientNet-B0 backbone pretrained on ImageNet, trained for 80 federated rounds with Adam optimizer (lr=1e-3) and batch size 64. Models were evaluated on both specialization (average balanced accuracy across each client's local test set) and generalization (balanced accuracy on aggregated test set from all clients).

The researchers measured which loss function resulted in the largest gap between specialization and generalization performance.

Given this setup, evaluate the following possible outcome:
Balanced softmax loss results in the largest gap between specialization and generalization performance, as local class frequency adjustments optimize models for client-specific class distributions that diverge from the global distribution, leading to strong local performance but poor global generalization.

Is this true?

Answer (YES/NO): NO